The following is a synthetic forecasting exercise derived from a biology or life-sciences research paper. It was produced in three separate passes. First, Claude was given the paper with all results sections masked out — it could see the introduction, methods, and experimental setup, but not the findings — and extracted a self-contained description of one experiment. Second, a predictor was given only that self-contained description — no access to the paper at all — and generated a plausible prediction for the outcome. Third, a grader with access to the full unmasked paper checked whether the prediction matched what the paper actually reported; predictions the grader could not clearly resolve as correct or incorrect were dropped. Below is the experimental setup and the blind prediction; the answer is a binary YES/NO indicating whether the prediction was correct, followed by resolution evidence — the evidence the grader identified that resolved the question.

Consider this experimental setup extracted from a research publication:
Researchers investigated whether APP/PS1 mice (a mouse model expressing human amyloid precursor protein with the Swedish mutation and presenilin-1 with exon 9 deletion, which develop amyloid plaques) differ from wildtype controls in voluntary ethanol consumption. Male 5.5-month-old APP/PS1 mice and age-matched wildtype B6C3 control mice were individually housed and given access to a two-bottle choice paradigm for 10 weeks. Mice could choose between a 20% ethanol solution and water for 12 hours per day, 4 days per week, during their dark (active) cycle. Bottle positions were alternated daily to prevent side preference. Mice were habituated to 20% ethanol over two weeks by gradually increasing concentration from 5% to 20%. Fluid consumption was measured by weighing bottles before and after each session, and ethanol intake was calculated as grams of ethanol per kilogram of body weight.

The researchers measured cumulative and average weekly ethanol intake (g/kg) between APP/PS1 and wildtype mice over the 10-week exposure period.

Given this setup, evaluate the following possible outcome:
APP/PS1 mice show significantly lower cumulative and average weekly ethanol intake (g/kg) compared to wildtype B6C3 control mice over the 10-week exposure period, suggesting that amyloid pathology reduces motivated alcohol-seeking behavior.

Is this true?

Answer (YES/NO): NO